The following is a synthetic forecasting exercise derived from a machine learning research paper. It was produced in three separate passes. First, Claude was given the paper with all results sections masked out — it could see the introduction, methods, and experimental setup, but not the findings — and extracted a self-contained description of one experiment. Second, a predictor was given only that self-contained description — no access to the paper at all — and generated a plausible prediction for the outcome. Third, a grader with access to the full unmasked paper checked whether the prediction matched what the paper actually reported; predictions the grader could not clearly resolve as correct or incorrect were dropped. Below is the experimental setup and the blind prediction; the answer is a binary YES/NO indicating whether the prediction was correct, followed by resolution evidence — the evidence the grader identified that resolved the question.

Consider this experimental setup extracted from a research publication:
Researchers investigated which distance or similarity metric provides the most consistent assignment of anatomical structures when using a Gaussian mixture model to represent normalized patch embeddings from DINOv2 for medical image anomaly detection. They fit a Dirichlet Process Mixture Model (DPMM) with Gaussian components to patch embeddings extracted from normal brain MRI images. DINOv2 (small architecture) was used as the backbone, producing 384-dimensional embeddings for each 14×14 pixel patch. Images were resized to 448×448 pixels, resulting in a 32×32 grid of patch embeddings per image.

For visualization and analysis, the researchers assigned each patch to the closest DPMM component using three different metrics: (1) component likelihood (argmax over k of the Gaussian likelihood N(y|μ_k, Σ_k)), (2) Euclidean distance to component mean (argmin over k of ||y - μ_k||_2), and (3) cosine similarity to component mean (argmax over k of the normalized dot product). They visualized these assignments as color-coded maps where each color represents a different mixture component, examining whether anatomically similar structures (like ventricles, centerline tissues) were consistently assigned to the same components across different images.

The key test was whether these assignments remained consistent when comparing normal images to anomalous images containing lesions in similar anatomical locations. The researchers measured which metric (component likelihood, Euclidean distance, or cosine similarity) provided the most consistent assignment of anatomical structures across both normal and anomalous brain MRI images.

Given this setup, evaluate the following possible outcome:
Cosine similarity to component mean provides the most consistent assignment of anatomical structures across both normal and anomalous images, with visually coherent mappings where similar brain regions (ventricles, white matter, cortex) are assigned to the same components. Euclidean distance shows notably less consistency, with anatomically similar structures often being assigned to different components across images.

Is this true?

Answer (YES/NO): YES